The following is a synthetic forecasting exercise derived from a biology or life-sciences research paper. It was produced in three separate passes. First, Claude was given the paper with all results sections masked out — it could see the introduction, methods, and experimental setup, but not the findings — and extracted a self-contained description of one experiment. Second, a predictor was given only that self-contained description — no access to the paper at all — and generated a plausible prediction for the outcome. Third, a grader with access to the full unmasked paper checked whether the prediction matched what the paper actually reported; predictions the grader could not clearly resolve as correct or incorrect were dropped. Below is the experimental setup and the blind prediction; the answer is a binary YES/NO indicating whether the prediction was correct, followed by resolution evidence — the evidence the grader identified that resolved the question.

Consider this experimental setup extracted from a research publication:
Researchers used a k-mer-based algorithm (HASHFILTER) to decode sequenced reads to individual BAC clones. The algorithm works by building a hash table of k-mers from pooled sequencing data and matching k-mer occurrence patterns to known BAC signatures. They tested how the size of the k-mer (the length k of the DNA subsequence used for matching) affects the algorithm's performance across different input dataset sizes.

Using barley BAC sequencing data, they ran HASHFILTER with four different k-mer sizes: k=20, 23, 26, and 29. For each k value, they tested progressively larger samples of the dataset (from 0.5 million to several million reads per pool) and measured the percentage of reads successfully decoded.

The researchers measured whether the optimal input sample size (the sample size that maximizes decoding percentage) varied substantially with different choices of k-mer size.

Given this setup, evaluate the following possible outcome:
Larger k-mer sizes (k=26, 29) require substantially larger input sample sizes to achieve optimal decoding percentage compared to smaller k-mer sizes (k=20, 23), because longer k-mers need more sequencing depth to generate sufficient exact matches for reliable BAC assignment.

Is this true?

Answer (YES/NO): NO